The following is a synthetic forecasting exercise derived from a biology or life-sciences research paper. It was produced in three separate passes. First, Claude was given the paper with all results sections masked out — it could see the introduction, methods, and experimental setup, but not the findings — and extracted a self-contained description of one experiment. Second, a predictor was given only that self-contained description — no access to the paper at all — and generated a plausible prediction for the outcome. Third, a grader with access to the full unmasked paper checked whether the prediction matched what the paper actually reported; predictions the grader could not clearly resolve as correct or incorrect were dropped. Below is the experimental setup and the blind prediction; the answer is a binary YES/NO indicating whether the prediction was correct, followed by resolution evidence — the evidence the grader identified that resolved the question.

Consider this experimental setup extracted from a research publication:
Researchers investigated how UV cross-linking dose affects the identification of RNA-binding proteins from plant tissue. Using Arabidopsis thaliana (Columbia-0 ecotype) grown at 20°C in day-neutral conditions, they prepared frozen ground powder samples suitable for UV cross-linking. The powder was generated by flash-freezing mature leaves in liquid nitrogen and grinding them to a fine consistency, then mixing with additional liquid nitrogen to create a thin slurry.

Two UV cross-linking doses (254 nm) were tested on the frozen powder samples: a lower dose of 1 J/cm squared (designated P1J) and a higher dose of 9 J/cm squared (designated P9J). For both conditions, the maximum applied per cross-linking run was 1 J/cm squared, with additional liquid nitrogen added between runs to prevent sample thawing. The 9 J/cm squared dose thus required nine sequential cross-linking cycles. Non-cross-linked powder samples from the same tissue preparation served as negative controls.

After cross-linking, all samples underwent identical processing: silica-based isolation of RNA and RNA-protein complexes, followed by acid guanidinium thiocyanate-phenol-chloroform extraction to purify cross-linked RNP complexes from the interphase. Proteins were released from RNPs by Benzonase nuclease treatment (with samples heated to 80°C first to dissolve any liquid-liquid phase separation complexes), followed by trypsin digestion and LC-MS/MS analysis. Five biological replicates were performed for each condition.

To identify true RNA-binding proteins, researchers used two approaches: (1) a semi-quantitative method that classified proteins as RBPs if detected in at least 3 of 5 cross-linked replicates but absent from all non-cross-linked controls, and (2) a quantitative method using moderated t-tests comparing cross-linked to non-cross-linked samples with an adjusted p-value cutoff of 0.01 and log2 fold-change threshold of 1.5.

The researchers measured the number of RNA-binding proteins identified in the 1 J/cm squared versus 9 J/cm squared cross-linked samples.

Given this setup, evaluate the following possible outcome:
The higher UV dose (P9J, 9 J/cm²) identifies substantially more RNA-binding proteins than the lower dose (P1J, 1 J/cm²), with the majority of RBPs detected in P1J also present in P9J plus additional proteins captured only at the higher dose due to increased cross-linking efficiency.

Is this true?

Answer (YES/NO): NO